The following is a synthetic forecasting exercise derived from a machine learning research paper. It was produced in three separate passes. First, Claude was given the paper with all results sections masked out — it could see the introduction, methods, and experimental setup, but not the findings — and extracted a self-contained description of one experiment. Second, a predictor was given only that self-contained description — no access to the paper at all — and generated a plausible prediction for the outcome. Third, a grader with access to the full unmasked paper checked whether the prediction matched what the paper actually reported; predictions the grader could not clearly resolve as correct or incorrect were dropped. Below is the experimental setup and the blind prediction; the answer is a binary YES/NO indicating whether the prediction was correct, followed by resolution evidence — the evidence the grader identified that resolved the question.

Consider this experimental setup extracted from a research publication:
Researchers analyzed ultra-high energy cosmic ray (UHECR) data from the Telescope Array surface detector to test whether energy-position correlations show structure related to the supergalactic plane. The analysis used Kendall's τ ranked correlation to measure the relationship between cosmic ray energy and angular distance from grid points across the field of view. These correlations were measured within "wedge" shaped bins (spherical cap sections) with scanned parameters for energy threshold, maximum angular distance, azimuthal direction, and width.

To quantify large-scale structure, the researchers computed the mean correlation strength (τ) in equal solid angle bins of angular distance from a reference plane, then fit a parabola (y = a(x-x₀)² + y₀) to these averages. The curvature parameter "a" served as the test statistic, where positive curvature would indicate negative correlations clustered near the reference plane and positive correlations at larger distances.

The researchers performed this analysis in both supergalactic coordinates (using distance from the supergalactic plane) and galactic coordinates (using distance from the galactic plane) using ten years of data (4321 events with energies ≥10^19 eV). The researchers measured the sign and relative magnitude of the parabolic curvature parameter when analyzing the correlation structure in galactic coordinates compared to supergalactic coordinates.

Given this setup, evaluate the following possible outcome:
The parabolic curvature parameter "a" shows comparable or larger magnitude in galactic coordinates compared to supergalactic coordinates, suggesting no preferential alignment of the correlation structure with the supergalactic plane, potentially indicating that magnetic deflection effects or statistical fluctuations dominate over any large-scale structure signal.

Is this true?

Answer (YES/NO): NO